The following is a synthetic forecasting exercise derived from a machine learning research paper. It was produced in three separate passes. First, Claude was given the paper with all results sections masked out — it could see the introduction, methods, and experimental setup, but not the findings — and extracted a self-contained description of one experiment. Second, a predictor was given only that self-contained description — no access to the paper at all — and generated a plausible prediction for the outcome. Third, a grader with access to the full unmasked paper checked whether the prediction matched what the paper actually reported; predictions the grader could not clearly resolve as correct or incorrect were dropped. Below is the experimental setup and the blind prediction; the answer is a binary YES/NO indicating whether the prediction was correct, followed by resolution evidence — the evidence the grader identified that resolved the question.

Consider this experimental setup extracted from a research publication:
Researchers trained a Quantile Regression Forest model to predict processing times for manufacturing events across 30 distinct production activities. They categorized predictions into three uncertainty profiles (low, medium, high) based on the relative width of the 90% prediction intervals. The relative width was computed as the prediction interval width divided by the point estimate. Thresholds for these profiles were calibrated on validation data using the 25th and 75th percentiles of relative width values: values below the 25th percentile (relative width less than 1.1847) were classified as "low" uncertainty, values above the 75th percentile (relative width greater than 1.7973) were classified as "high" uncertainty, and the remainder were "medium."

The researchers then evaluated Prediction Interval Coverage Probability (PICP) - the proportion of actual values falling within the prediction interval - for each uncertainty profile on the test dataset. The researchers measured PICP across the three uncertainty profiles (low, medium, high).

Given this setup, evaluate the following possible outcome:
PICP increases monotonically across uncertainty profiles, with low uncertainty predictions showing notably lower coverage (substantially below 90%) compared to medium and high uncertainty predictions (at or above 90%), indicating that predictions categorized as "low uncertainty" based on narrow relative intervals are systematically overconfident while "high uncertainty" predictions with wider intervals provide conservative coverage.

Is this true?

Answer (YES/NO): YES